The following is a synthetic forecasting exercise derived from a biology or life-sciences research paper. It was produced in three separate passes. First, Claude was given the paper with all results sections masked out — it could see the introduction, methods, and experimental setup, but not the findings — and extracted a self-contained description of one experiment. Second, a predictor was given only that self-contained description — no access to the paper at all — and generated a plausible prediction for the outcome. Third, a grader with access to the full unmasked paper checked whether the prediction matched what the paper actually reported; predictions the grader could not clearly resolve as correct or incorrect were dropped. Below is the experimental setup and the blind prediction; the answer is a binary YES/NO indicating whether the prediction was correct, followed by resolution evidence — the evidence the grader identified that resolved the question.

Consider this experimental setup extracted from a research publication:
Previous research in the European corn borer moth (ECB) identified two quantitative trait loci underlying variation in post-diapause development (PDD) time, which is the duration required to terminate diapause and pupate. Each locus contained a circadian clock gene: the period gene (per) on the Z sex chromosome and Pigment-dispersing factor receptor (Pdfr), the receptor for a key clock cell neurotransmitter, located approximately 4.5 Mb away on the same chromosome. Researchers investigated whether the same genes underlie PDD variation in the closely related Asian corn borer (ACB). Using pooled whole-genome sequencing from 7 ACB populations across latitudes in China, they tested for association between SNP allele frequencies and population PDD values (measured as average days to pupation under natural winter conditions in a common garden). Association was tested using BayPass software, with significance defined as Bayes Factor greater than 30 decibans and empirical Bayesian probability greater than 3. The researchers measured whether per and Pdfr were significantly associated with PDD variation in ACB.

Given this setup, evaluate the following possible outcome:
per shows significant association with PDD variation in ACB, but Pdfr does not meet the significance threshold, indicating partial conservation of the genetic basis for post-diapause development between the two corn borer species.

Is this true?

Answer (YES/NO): YES